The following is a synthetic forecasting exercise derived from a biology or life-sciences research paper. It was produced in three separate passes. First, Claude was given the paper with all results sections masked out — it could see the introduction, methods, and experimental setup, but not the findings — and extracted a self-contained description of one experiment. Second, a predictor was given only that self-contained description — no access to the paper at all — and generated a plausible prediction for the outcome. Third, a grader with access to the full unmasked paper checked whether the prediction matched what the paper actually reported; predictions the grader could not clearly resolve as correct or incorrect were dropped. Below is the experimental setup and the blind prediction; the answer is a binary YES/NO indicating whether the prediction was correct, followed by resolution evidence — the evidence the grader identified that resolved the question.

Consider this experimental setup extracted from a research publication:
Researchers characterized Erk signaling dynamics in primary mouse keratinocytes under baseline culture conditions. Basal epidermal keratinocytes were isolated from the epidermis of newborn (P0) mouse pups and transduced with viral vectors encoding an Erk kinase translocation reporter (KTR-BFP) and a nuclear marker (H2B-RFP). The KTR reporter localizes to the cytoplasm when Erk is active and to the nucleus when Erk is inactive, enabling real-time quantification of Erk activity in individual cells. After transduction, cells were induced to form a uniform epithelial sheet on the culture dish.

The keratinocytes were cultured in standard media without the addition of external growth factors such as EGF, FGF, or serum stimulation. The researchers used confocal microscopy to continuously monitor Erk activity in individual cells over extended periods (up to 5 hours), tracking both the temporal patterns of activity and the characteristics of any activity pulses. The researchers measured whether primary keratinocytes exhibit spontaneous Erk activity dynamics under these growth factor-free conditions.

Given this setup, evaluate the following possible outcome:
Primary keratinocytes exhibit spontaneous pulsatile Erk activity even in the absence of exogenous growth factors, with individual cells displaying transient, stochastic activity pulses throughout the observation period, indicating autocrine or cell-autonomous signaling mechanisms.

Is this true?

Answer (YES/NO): YES